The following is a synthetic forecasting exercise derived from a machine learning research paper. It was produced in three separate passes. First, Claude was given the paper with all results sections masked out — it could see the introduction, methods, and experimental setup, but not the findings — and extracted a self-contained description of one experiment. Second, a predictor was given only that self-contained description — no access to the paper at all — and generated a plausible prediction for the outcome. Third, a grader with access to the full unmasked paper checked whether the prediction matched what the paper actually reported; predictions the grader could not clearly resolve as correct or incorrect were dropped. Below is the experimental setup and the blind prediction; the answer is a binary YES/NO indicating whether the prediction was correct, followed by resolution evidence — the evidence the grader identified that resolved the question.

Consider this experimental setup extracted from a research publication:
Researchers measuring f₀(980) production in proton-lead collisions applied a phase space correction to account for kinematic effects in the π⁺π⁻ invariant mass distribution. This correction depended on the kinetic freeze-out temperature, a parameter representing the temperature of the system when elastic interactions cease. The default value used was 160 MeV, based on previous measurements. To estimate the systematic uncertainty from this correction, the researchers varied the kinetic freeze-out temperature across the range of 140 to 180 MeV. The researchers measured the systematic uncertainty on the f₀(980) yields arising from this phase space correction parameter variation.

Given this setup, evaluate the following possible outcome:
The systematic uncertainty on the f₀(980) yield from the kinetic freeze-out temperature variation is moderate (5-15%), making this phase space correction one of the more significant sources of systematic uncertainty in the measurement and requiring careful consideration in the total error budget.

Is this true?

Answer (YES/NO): NO